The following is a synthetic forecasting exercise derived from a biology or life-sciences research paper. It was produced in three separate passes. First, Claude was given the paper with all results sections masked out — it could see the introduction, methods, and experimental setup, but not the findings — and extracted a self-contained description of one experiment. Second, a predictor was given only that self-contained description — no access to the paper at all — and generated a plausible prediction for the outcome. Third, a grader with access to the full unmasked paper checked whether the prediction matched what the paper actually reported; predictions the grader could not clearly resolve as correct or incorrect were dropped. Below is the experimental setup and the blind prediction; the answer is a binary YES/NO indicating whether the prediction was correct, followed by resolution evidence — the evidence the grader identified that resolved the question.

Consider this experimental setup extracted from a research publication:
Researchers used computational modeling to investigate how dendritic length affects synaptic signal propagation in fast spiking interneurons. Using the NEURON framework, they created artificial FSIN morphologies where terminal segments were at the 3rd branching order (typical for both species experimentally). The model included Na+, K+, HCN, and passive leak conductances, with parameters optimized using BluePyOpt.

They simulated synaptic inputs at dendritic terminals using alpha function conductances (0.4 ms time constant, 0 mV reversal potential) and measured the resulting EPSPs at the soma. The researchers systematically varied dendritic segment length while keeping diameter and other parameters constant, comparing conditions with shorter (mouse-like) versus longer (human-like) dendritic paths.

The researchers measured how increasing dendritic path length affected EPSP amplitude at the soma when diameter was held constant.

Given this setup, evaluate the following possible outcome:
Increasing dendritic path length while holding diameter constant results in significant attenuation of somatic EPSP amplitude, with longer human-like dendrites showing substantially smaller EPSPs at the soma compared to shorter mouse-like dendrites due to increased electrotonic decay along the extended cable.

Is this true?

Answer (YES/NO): YES